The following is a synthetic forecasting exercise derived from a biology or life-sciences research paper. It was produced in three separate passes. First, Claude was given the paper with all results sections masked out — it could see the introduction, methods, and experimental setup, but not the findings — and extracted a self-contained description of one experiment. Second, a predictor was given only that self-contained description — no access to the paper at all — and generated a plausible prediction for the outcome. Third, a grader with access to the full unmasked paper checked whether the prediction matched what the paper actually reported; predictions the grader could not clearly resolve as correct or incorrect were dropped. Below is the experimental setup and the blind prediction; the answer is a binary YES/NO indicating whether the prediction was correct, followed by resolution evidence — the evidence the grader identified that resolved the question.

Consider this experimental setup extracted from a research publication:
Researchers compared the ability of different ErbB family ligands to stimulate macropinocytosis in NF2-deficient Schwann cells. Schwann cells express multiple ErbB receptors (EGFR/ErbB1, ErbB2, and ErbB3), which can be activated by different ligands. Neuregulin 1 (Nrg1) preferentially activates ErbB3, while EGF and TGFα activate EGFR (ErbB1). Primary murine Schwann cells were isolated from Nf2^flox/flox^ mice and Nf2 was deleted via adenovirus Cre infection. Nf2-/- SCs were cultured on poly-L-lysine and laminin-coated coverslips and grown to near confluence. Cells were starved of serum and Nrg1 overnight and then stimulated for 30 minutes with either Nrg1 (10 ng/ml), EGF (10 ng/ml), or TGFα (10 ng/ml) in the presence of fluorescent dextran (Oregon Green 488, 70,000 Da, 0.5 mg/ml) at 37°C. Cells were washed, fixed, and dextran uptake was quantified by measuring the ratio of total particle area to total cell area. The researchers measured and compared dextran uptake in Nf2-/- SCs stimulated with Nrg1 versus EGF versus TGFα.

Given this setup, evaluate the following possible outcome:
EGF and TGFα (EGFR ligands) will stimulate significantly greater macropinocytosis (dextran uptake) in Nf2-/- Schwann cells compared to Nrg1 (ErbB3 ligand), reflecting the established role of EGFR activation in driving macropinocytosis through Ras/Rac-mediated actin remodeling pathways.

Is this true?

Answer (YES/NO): NO